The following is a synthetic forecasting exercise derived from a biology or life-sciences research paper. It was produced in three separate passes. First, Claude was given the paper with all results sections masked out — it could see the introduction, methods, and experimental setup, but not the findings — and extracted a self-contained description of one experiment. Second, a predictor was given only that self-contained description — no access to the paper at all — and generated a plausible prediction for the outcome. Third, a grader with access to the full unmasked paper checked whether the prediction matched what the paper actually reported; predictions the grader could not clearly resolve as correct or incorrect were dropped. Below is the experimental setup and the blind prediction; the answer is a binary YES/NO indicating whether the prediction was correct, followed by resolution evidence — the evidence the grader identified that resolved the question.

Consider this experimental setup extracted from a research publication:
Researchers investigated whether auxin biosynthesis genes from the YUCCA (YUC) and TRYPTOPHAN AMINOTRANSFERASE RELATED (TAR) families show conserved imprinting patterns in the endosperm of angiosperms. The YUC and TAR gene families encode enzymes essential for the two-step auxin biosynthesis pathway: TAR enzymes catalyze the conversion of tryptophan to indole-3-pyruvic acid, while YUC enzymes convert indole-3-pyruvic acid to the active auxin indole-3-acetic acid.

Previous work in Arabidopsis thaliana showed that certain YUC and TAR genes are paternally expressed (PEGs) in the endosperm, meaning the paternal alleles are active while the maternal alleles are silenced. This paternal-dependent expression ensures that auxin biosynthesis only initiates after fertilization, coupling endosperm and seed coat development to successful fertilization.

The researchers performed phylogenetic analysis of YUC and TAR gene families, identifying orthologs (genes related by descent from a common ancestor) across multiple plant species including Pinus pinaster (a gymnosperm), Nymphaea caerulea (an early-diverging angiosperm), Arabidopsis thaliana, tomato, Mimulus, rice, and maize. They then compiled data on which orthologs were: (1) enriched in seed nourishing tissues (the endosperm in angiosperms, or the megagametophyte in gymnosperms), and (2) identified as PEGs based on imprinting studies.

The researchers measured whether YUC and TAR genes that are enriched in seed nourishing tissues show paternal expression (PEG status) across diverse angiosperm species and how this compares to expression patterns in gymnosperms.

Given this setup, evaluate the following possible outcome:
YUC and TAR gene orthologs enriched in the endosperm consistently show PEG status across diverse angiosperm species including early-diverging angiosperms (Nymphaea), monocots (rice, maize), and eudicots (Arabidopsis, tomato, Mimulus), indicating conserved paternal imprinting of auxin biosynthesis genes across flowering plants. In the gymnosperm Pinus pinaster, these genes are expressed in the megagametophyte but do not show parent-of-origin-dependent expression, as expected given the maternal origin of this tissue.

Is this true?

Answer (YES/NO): YES